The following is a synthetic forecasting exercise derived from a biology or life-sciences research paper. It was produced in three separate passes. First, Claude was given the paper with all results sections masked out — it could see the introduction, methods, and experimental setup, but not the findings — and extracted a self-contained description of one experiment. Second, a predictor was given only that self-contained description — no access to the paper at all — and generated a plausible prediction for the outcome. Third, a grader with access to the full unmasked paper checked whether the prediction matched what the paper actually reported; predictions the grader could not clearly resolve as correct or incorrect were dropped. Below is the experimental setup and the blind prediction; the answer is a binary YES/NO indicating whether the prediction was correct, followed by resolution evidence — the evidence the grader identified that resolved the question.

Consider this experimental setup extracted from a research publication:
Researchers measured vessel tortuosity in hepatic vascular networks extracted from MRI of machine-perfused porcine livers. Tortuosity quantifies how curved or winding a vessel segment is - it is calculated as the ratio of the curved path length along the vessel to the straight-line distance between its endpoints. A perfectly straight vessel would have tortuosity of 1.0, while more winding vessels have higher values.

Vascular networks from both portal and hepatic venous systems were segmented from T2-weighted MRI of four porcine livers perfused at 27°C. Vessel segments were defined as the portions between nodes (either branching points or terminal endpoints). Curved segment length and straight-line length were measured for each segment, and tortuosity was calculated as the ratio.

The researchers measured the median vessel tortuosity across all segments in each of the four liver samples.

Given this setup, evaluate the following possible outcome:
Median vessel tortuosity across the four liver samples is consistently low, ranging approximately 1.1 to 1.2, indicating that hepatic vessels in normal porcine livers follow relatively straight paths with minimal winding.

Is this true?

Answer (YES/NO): NO